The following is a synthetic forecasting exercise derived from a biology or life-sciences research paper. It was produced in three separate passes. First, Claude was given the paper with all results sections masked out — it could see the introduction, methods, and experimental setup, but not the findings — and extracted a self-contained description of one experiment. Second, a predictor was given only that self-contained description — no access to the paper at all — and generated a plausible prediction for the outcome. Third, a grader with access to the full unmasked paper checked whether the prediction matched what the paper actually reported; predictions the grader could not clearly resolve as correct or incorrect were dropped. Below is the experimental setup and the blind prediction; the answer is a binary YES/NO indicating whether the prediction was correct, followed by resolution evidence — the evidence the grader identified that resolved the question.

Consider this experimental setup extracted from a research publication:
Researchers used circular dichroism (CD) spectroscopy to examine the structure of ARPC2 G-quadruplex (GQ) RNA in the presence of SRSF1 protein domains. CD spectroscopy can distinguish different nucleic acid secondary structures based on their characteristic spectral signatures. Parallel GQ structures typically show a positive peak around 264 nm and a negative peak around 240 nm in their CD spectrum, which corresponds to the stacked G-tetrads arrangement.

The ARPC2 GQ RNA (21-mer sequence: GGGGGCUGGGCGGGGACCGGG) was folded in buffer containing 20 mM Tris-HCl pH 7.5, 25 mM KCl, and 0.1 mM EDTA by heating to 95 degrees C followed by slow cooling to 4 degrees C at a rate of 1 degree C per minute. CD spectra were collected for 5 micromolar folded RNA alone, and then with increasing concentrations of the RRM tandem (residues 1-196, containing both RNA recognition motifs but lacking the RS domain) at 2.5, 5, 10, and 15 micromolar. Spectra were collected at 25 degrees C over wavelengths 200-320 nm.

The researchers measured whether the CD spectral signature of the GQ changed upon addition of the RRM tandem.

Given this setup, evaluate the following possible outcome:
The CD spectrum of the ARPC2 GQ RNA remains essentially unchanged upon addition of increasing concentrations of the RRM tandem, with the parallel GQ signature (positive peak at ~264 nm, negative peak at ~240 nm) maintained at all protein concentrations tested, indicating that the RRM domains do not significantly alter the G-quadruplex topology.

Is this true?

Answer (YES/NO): NO